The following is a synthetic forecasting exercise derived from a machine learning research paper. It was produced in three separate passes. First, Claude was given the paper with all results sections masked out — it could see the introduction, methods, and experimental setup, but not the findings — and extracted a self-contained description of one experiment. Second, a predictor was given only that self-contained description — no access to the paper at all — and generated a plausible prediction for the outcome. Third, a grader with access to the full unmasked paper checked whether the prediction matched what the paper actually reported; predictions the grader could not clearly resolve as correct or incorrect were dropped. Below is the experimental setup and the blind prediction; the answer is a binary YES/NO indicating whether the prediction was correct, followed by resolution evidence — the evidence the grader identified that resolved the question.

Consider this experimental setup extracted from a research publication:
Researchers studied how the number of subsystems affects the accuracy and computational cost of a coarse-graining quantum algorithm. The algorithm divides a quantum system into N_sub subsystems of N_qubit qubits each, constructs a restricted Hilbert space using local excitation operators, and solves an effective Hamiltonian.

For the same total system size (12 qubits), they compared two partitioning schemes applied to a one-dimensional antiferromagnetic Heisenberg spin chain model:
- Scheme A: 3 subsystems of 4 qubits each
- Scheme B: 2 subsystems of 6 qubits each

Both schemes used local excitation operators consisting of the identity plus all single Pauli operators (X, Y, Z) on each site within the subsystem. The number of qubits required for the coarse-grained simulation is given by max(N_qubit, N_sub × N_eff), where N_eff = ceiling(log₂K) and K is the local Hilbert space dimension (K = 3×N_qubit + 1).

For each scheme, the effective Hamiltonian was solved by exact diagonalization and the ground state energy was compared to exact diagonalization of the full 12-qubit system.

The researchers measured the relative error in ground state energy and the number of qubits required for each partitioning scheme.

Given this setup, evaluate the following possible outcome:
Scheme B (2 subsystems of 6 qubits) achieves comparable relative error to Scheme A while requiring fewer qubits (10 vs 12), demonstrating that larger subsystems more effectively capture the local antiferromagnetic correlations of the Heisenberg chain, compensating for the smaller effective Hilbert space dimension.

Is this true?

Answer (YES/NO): NO